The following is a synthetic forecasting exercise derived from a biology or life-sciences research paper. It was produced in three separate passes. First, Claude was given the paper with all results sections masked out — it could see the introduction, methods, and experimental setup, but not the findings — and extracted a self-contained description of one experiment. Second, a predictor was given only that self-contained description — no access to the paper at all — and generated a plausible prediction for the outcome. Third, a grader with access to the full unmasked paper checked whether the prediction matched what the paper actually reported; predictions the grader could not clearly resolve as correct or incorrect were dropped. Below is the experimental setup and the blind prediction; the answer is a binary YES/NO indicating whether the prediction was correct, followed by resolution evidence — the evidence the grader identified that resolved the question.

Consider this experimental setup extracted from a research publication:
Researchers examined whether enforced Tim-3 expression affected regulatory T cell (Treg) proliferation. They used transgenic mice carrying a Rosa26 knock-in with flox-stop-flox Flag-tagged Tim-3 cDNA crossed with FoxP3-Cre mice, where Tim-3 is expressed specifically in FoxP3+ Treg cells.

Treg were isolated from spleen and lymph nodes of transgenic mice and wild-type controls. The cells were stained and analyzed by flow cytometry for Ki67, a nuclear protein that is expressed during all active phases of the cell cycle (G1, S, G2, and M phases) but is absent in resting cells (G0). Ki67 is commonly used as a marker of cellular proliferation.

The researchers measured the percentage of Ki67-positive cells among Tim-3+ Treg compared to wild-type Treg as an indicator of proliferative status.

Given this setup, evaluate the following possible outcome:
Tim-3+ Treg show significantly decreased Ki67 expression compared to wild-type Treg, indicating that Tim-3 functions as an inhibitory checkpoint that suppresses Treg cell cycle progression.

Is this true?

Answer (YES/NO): NO